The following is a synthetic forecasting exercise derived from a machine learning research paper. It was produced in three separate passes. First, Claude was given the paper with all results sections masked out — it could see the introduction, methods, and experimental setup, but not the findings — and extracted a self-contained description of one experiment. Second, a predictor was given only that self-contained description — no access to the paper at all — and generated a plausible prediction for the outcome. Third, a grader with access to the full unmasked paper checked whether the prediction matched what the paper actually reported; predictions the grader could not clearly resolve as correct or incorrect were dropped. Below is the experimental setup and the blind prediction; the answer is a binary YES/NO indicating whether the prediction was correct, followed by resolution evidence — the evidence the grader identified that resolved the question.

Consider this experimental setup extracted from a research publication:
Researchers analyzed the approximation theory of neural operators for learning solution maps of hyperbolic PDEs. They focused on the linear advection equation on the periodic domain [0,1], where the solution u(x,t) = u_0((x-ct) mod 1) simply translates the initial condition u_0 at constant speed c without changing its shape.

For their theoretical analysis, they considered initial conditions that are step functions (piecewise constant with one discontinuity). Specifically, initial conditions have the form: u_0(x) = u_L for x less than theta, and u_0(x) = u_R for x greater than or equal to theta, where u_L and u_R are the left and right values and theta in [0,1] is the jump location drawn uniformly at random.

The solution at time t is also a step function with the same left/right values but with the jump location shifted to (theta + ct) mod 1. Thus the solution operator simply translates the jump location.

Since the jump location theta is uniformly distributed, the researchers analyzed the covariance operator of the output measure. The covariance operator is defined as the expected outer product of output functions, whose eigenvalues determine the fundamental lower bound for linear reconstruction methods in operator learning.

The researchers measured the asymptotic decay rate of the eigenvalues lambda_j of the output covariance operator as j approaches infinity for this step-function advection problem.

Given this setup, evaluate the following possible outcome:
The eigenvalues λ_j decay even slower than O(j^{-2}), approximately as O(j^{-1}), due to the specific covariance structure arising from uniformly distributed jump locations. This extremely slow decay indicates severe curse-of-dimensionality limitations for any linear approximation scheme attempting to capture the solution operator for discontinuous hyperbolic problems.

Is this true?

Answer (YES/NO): NO